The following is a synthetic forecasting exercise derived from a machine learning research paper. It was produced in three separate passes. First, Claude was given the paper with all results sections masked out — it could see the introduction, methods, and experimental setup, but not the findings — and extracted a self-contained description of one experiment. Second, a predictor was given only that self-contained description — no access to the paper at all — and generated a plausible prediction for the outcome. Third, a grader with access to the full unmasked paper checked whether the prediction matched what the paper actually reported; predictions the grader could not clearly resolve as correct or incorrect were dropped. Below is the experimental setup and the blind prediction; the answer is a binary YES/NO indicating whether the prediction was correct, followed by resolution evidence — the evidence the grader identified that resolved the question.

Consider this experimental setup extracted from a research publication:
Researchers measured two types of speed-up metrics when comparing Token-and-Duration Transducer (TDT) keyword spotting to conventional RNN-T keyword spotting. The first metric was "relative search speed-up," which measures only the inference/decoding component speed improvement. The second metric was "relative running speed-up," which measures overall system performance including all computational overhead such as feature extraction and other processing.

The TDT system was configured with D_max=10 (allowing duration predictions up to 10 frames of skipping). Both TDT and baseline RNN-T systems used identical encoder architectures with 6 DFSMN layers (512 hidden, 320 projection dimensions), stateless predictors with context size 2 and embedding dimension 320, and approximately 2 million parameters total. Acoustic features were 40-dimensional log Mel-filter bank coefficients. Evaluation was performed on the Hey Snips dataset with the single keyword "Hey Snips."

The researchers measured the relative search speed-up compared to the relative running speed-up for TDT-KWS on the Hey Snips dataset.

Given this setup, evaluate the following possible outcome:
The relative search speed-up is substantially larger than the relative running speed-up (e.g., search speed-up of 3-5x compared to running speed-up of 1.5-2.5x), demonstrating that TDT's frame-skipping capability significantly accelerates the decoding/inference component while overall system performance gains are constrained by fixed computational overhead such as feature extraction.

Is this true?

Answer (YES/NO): NO